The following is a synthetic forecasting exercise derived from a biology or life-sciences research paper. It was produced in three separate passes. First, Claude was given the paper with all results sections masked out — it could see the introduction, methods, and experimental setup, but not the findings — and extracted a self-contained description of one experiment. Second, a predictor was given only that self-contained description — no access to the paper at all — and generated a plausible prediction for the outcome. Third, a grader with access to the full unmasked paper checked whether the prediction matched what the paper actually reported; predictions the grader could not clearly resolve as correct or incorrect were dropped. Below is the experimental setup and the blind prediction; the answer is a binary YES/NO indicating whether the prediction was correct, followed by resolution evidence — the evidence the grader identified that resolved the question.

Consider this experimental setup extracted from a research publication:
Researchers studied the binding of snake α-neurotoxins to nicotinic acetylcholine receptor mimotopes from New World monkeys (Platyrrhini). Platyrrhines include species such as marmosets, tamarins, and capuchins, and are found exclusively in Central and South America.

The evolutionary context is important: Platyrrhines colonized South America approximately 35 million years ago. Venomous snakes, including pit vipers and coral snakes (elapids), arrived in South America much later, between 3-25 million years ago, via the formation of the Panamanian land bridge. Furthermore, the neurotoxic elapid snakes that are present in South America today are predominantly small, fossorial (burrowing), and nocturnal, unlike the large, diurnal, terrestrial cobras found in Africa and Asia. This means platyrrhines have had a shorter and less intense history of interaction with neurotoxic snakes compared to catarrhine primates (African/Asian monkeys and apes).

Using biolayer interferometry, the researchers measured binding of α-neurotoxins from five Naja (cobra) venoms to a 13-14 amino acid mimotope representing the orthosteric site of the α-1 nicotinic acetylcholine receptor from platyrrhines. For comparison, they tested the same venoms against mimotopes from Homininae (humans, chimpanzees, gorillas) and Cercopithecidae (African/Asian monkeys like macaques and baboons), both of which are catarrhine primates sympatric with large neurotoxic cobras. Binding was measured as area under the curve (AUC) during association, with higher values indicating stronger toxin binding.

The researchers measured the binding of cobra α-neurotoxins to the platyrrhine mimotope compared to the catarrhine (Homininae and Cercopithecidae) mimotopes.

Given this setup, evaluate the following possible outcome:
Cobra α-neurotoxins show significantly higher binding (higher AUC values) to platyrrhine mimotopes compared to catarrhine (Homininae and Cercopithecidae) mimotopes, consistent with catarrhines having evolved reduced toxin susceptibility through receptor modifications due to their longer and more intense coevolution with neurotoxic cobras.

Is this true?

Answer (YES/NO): YES